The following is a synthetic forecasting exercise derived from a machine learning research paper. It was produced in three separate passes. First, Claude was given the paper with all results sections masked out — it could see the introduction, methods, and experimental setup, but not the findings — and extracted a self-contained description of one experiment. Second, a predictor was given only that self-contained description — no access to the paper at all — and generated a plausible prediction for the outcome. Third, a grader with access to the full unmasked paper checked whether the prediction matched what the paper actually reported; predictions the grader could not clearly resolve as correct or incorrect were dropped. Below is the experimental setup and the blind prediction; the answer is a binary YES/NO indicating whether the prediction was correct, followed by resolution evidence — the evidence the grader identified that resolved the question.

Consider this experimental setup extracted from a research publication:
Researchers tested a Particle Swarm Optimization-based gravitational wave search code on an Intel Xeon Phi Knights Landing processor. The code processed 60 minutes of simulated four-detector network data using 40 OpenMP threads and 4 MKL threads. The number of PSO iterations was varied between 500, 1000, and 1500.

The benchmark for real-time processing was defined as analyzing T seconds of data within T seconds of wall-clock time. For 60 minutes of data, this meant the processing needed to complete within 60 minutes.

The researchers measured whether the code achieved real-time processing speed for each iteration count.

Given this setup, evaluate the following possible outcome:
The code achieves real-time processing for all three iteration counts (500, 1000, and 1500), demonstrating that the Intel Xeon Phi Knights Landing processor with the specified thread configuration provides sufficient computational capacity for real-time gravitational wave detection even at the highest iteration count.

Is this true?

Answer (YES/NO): NO